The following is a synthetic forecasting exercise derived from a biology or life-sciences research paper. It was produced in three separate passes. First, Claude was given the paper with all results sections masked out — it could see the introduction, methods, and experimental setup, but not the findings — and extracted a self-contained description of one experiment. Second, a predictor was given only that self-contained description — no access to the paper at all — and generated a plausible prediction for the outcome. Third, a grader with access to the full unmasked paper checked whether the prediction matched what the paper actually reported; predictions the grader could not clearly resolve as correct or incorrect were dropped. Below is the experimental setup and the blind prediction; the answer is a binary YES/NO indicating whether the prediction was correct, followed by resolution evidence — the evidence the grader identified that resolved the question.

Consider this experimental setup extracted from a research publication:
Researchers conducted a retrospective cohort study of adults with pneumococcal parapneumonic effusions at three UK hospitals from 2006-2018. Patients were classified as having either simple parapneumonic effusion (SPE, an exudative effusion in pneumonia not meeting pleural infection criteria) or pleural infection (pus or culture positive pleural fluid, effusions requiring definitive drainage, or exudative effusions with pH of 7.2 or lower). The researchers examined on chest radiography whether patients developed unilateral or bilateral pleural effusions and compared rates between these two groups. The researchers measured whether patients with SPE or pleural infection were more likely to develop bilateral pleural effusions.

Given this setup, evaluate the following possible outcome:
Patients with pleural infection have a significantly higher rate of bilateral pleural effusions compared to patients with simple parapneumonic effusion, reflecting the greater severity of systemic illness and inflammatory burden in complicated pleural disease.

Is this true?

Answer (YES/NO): NO